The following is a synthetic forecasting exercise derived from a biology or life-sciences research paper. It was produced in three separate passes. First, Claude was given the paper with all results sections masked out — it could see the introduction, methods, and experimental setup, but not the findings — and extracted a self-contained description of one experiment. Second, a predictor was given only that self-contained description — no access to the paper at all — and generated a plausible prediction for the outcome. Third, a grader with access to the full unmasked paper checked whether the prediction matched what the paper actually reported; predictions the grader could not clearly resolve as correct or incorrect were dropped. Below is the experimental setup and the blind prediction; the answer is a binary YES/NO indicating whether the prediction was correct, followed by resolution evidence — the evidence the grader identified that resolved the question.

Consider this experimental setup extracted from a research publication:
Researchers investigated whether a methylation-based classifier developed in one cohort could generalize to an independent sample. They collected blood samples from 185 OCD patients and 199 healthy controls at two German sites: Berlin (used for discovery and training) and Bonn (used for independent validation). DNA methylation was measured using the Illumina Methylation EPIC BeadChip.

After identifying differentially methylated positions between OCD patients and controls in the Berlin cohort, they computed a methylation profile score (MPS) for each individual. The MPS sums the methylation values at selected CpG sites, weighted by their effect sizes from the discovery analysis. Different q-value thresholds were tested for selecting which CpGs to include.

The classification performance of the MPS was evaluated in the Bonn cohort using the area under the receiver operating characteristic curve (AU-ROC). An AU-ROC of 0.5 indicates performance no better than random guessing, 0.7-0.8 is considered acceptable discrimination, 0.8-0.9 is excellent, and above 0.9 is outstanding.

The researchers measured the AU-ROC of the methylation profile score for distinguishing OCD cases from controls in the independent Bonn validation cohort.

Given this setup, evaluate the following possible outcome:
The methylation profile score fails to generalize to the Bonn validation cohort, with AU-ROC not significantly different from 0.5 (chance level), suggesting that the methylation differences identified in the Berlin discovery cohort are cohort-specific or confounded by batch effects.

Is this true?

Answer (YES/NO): NO